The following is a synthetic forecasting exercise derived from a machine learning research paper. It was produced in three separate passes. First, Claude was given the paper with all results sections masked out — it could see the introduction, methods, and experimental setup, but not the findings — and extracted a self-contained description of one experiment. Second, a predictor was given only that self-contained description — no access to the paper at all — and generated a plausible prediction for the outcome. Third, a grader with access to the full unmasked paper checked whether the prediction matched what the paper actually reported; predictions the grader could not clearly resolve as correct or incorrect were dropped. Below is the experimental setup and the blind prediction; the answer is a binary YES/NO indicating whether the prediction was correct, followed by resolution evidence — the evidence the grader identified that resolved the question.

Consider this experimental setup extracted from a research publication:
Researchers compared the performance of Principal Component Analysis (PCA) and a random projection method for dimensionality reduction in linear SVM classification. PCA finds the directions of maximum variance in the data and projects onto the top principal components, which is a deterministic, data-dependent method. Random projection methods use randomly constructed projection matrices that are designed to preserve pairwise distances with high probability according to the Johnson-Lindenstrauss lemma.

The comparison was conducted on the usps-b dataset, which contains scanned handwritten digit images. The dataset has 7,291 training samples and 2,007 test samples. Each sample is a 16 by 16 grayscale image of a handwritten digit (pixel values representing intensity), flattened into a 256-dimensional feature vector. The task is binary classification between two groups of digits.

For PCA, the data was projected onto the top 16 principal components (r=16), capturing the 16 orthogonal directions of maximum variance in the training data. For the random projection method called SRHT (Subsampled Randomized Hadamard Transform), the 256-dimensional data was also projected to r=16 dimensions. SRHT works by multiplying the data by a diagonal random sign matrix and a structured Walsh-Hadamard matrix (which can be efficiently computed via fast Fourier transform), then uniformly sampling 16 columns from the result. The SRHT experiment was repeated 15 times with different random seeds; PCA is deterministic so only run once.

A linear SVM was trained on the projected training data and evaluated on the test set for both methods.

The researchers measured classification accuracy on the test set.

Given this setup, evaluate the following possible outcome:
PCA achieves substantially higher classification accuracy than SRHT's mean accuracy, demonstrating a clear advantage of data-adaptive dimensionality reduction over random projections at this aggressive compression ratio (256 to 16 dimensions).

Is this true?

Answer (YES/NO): YES